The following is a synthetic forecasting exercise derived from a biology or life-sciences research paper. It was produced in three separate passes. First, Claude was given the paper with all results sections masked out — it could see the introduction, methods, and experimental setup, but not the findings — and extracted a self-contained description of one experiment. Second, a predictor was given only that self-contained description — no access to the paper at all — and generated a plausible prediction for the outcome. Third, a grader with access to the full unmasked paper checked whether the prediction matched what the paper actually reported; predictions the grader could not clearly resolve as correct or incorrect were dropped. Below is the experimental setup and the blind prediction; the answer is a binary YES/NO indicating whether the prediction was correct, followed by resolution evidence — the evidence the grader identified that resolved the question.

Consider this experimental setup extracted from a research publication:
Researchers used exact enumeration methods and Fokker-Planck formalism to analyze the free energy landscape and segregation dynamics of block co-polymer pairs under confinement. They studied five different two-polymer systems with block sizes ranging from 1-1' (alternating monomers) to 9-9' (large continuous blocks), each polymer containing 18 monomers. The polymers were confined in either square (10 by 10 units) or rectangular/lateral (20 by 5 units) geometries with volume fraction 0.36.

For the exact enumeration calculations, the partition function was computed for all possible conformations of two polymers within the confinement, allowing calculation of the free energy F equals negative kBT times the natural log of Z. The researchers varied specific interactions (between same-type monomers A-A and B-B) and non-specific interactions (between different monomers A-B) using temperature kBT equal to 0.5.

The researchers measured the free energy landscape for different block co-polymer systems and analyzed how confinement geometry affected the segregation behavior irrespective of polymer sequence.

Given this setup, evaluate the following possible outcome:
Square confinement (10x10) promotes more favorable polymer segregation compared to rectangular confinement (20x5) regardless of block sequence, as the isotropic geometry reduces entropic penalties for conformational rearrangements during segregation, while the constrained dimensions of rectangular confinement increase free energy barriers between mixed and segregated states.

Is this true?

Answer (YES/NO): NO